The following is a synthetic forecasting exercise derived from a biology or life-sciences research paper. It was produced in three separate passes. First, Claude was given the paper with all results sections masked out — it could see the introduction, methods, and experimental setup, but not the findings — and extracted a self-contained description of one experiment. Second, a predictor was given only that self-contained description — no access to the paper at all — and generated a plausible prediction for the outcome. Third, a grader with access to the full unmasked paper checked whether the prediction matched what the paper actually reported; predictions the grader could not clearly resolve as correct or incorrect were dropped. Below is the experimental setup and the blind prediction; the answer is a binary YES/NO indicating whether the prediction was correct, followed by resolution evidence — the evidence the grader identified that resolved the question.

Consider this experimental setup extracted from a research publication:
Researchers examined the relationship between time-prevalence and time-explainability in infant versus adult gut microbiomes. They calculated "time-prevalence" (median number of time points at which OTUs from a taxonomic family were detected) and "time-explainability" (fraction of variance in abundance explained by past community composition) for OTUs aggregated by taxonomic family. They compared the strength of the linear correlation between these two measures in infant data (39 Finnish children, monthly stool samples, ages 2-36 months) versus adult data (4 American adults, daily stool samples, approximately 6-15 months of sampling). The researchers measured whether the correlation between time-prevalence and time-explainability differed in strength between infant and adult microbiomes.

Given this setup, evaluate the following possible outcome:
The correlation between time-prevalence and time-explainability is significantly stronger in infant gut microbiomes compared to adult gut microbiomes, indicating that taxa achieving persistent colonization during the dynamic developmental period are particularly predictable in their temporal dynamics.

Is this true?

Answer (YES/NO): NO